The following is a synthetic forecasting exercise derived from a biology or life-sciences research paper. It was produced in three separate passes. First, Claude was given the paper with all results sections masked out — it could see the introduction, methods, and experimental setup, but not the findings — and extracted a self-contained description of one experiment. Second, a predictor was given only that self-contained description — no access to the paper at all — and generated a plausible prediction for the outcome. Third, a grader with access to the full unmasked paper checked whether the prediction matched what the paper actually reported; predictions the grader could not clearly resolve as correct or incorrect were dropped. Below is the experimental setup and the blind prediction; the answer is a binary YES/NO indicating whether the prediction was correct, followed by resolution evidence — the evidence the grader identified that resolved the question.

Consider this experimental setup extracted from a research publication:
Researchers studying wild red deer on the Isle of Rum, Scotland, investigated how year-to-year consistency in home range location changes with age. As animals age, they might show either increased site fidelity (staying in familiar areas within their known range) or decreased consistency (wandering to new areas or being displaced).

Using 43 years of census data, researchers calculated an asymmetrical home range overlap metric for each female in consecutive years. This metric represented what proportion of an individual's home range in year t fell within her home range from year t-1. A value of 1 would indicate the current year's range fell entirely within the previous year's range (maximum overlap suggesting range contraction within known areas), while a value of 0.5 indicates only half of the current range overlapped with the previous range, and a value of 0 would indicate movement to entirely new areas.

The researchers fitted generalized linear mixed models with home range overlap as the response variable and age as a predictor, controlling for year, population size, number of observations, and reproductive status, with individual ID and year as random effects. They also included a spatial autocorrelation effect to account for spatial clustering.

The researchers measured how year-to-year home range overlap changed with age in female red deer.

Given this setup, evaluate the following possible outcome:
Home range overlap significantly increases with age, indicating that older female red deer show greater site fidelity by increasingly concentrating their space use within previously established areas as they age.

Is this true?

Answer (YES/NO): NO